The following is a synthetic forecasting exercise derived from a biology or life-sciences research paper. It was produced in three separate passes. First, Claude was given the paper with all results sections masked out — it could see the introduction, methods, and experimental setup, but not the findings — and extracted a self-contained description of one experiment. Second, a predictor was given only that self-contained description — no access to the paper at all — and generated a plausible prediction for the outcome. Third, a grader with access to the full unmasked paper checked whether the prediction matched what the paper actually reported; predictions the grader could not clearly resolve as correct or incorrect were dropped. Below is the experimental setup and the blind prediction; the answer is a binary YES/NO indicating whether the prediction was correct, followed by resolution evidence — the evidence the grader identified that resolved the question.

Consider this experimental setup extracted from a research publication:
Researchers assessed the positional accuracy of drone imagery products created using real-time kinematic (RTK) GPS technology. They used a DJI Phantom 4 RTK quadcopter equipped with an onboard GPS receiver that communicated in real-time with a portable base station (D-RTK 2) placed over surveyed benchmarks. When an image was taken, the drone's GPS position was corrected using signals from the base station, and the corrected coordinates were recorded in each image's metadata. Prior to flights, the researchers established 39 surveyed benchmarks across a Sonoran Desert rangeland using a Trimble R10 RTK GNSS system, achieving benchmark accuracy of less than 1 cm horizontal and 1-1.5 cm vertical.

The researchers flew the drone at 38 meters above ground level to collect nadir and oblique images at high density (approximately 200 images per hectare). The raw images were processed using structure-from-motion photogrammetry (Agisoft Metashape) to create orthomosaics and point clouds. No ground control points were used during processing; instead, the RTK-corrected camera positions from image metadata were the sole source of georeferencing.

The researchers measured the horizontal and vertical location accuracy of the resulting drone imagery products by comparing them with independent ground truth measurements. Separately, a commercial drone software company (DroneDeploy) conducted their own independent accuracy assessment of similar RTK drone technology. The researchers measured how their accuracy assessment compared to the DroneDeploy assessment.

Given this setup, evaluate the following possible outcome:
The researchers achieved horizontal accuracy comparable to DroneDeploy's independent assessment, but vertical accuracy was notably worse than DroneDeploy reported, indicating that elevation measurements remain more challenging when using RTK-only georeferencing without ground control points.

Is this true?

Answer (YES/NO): NO